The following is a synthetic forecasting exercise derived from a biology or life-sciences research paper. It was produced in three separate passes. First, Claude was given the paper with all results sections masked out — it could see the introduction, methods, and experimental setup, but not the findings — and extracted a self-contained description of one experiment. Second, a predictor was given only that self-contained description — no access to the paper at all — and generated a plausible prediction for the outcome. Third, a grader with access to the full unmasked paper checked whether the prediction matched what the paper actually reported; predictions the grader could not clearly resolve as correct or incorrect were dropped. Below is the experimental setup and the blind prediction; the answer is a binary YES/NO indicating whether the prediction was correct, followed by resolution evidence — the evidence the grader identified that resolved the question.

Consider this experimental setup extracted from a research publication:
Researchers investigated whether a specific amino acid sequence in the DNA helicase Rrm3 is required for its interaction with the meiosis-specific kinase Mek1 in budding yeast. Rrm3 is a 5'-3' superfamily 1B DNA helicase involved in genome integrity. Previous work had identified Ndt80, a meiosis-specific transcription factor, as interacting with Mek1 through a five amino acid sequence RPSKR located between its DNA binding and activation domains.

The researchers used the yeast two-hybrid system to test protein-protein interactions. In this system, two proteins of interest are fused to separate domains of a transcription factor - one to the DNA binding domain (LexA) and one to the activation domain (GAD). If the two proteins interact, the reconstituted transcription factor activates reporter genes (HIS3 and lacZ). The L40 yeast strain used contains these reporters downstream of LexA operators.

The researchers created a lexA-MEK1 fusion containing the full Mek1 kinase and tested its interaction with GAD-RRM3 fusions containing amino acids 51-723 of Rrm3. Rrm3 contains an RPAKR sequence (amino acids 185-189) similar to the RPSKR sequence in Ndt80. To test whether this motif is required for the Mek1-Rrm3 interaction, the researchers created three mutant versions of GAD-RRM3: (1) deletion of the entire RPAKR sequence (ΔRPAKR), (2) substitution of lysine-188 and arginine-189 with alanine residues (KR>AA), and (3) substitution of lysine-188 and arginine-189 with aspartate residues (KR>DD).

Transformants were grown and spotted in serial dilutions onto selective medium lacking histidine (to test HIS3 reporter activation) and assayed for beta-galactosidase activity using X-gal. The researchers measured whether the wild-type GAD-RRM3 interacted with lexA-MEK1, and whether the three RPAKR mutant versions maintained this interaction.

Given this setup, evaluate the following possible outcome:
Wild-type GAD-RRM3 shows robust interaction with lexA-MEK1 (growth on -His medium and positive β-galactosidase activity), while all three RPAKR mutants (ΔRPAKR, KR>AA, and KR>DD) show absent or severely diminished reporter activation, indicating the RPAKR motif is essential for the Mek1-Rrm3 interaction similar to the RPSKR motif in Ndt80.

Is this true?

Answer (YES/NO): YES